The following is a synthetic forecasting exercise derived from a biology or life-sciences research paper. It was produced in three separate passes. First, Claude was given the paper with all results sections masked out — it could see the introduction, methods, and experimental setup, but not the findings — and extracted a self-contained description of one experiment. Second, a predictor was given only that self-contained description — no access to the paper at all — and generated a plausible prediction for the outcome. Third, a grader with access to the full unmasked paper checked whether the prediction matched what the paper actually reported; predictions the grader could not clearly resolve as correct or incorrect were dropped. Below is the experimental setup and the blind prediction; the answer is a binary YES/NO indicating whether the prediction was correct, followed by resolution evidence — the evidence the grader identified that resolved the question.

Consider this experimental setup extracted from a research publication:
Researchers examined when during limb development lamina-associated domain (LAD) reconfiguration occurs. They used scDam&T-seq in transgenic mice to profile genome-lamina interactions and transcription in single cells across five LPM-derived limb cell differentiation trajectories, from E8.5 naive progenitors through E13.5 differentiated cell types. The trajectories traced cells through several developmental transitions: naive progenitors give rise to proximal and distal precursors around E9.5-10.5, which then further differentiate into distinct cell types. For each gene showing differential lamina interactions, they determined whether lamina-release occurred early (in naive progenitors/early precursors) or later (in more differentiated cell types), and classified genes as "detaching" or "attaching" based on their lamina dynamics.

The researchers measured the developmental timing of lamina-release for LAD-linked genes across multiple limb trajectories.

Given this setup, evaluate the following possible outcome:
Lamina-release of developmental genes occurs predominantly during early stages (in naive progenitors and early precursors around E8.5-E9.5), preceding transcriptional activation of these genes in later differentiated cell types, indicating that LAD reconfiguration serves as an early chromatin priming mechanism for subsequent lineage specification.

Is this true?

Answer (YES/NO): YES